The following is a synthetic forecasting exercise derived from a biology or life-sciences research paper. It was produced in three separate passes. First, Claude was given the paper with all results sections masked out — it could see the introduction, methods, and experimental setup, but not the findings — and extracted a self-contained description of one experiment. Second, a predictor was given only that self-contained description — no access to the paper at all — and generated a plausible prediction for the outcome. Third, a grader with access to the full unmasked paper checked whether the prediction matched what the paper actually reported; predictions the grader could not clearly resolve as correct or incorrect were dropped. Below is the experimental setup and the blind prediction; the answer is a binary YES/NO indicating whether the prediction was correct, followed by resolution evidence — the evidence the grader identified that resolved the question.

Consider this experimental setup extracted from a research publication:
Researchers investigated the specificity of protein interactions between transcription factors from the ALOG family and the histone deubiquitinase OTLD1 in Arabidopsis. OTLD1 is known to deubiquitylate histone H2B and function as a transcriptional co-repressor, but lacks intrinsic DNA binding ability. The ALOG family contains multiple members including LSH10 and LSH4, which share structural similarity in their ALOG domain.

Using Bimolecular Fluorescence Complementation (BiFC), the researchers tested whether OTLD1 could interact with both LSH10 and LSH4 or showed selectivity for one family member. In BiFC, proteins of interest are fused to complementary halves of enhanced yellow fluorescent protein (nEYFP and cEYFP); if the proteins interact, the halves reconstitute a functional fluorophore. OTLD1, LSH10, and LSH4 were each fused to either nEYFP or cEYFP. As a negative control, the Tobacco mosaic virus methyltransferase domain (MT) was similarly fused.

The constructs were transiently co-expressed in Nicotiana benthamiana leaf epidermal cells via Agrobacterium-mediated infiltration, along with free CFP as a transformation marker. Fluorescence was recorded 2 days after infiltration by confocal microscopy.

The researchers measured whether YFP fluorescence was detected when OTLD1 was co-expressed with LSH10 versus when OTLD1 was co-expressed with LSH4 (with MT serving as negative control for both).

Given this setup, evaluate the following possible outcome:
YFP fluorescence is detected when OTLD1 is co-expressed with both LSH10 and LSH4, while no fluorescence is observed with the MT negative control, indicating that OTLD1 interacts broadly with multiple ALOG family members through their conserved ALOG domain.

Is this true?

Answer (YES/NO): NO